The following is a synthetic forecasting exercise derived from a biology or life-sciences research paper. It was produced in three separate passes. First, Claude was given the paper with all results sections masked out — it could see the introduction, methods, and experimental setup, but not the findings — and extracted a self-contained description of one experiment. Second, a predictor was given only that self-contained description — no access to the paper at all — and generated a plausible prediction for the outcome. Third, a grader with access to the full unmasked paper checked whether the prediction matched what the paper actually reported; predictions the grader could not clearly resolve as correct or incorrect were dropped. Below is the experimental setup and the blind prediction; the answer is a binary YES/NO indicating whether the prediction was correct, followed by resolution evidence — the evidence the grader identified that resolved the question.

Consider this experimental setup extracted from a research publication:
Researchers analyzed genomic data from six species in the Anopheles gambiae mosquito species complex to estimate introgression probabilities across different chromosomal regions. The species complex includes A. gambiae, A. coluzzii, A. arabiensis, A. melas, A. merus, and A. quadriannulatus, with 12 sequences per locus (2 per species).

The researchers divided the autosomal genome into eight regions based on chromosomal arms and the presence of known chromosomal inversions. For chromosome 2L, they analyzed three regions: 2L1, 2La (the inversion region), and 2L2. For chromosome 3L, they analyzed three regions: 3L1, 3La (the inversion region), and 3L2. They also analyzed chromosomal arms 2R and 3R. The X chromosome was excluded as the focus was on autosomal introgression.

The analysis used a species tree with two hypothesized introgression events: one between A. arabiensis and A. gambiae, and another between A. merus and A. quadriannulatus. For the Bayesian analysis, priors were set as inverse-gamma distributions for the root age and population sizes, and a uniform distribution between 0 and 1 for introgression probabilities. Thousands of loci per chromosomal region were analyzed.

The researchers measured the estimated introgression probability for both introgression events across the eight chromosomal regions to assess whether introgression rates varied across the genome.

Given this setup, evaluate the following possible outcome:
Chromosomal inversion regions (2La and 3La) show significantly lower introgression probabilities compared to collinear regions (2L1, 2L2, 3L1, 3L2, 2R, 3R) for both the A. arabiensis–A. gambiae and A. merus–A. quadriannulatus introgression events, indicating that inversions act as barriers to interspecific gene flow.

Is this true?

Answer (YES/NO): NO